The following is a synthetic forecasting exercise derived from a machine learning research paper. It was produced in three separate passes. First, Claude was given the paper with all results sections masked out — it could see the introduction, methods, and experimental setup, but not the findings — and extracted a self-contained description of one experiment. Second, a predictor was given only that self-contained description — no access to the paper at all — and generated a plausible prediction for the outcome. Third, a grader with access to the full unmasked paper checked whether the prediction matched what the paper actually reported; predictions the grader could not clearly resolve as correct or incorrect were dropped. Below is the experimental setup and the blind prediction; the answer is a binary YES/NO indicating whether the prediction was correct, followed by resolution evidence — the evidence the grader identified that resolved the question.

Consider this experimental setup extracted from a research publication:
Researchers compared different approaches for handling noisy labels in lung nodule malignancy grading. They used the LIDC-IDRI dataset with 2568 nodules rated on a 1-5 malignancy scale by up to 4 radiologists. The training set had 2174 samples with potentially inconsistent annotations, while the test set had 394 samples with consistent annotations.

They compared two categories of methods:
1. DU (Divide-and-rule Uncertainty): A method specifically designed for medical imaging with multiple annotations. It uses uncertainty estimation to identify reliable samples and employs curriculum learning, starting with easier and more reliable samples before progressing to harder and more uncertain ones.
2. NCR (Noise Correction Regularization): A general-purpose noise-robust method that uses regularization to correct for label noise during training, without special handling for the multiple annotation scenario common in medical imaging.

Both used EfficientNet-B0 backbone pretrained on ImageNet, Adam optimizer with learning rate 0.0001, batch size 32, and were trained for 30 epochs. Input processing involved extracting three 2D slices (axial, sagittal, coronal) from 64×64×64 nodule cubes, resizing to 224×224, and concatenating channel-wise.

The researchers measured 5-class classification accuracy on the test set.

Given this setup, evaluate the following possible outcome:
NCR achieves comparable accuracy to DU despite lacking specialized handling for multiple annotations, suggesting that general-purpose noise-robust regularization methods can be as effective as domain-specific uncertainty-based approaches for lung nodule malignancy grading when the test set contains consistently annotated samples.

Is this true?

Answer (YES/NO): NO